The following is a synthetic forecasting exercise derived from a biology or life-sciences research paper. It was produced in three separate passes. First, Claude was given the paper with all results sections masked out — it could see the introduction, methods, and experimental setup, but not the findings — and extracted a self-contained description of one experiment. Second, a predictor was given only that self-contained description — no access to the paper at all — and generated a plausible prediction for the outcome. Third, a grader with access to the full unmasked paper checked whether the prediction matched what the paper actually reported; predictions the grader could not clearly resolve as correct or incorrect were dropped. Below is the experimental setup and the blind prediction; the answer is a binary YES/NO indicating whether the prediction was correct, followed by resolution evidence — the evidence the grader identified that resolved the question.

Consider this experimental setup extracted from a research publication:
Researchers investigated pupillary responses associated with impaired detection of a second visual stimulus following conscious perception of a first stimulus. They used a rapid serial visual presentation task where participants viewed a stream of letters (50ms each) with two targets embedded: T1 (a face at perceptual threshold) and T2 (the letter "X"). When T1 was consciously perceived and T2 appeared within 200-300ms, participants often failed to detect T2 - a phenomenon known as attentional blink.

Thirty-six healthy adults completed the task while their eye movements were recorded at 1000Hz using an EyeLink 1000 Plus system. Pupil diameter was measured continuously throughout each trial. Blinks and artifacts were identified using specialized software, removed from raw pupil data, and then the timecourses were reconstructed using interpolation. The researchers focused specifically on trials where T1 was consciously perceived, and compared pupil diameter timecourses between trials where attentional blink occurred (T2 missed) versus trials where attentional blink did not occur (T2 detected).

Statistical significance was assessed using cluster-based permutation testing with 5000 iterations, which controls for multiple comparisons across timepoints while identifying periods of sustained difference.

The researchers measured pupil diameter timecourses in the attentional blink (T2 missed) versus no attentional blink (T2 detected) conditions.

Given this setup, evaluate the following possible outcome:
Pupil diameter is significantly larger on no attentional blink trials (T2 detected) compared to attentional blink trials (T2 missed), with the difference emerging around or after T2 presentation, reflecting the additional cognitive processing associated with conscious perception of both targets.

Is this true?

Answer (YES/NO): YES